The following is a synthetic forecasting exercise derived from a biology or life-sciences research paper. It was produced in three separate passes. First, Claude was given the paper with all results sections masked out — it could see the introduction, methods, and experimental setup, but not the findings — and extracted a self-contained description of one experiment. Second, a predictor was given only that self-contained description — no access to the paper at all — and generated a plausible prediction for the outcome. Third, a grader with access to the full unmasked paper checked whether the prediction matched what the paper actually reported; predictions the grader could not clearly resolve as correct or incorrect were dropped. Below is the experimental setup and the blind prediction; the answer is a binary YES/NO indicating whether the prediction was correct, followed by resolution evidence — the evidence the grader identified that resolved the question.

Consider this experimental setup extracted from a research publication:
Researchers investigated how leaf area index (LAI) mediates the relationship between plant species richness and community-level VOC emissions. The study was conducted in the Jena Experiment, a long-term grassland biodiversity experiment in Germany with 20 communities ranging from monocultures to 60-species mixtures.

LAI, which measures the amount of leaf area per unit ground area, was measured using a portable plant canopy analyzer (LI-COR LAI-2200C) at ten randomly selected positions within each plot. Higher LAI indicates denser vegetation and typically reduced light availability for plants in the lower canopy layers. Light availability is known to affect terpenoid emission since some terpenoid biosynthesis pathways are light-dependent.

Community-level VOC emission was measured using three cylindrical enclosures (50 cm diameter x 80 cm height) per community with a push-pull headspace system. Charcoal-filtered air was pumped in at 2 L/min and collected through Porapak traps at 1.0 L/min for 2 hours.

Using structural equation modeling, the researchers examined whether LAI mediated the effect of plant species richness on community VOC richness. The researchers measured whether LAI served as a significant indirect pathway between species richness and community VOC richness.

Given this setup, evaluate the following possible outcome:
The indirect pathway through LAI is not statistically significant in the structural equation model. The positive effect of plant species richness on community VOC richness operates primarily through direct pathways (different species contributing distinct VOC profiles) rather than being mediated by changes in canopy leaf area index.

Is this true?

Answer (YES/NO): NO